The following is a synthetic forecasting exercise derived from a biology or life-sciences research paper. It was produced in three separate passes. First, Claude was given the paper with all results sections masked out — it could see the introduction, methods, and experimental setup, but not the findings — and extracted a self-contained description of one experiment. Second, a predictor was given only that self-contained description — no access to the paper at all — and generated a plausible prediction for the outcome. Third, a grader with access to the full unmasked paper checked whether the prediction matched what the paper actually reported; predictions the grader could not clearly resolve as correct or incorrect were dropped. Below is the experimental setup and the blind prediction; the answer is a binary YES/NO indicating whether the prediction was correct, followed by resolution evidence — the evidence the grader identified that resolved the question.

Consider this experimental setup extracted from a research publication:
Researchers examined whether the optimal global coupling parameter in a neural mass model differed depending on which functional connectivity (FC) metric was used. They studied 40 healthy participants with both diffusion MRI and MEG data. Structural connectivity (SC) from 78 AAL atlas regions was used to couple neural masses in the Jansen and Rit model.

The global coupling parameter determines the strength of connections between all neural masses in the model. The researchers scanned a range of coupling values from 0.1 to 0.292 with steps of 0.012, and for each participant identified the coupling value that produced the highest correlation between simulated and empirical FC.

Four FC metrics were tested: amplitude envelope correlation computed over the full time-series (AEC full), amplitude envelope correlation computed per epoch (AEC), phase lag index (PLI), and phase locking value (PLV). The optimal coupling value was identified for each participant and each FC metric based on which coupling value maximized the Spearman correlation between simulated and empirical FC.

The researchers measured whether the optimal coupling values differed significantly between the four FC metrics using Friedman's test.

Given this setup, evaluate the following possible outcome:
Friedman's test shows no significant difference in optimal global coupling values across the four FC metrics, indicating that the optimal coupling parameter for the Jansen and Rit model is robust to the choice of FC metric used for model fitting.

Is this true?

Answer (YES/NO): YES